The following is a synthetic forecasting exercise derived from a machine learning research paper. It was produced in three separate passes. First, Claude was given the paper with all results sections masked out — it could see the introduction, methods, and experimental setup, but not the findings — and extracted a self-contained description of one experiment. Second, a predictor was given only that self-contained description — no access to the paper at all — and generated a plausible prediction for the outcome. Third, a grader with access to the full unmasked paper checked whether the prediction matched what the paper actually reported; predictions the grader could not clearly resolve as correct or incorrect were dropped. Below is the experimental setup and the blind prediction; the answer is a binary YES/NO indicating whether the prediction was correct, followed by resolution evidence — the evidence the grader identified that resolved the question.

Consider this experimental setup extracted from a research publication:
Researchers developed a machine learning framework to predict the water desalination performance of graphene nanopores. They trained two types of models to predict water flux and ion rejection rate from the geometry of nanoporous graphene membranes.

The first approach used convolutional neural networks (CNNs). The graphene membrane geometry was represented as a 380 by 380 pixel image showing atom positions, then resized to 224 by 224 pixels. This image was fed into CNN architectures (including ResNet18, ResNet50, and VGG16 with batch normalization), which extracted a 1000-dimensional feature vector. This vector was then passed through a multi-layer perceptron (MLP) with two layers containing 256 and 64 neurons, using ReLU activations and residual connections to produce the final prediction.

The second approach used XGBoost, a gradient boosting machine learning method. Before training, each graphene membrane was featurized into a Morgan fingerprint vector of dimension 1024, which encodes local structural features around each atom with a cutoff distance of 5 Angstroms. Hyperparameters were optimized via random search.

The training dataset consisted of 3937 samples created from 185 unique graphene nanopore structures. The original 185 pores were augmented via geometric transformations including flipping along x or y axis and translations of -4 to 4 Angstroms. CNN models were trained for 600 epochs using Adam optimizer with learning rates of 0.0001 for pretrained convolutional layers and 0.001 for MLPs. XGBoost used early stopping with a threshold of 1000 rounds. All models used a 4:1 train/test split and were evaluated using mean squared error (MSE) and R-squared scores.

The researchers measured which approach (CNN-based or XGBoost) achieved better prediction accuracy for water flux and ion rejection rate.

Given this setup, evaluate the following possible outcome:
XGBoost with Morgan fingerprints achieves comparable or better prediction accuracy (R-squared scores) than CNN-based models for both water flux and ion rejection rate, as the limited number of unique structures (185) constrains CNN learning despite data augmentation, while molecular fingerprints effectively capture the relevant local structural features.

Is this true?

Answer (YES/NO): NO